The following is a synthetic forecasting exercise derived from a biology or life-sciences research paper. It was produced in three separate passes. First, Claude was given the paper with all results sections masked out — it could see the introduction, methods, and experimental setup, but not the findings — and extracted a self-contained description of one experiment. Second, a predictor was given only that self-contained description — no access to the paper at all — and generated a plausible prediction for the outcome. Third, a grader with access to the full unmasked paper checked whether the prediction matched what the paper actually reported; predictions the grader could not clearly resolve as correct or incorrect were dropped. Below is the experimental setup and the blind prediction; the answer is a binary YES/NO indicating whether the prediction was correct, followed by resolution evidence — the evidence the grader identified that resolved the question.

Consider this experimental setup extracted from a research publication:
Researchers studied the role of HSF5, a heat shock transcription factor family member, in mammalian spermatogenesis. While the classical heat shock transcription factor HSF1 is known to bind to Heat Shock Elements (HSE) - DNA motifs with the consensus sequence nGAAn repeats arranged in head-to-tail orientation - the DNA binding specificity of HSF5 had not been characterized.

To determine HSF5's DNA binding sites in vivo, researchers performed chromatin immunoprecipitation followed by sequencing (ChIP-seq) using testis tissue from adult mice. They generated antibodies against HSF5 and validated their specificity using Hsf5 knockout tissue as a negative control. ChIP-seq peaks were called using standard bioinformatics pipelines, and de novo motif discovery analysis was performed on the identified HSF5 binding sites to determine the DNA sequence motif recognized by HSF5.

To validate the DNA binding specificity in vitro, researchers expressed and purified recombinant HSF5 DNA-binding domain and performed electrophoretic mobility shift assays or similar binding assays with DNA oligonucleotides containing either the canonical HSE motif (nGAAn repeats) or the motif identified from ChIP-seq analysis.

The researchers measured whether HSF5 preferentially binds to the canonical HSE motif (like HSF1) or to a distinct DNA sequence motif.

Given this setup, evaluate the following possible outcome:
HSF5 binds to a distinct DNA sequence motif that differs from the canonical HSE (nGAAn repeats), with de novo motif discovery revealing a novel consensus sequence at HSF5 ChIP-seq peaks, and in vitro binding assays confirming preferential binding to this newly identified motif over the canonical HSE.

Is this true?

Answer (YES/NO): YES